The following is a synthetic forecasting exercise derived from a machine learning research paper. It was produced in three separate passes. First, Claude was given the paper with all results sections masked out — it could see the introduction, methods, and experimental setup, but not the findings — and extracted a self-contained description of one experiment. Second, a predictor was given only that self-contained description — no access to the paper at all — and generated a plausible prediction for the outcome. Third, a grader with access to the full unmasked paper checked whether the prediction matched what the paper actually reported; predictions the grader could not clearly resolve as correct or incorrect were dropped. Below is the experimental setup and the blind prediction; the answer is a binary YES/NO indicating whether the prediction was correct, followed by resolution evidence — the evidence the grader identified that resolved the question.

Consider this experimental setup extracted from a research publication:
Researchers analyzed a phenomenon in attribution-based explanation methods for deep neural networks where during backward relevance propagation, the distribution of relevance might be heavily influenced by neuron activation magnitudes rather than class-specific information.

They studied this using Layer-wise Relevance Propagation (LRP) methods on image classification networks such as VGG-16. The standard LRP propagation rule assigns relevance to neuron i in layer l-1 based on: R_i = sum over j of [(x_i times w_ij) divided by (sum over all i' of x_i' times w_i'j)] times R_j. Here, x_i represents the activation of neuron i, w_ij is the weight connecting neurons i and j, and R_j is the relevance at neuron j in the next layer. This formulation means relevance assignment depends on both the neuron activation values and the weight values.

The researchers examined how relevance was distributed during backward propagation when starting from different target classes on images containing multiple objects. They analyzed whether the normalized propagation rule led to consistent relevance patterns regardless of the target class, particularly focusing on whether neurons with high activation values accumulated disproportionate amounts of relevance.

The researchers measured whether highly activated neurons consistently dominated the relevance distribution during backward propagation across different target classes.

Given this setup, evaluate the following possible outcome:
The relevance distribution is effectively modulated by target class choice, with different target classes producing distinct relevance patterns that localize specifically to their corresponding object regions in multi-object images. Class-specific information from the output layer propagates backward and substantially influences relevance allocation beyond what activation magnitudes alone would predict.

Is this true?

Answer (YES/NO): NO